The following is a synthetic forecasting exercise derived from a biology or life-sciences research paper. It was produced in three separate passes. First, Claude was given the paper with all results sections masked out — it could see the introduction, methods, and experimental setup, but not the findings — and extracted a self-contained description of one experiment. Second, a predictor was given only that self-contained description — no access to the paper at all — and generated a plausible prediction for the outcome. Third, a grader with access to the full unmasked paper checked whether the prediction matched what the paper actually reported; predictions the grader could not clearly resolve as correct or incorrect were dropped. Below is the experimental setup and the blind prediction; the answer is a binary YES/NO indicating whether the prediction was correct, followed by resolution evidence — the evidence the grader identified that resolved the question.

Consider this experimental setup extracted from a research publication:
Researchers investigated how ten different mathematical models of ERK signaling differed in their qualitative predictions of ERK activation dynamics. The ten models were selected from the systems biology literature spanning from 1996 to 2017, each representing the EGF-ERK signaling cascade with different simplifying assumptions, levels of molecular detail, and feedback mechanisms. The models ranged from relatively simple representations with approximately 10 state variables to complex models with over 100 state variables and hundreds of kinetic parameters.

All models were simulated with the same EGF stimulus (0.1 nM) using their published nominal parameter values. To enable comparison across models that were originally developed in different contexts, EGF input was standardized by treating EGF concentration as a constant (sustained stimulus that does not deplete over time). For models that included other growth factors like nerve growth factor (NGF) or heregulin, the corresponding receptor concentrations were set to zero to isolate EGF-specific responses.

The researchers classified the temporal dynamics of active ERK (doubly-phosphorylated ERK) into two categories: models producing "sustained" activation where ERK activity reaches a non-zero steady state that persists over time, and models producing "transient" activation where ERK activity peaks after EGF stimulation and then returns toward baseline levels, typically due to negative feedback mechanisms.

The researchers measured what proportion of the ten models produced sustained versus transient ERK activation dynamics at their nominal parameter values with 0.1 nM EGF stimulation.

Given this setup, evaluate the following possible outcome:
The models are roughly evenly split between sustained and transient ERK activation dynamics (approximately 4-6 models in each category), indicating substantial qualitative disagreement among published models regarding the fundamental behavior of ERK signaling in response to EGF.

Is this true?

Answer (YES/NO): YES